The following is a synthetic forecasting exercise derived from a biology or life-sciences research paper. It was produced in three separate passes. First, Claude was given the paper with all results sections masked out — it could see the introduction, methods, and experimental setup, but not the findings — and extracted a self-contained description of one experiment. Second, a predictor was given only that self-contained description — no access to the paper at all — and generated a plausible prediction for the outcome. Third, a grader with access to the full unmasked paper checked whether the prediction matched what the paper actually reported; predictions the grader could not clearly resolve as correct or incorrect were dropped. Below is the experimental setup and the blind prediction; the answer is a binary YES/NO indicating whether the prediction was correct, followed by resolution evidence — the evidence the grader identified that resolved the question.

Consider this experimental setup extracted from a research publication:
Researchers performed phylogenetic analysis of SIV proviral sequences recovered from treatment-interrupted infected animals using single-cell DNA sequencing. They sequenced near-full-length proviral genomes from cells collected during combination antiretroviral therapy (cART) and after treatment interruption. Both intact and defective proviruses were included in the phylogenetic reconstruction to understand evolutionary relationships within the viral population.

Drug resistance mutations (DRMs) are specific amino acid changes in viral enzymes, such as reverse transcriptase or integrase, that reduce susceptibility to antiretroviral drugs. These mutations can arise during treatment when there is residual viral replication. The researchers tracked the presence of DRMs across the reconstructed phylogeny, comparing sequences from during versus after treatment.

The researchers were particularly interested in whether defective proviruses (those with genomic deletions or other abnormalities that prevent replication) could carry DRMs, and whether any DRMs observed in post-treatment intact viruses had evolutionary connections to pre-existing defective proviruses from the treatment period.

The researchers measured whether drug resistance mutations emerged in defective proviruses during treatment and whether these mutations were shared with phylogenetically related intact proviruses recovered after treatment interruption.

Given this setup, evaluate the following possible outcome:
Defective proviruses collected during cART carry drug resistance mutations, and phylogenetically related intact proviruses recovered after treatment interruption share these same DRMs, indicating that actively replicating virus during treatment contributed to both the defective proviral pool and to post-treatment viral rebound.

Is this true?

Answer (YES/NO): NO